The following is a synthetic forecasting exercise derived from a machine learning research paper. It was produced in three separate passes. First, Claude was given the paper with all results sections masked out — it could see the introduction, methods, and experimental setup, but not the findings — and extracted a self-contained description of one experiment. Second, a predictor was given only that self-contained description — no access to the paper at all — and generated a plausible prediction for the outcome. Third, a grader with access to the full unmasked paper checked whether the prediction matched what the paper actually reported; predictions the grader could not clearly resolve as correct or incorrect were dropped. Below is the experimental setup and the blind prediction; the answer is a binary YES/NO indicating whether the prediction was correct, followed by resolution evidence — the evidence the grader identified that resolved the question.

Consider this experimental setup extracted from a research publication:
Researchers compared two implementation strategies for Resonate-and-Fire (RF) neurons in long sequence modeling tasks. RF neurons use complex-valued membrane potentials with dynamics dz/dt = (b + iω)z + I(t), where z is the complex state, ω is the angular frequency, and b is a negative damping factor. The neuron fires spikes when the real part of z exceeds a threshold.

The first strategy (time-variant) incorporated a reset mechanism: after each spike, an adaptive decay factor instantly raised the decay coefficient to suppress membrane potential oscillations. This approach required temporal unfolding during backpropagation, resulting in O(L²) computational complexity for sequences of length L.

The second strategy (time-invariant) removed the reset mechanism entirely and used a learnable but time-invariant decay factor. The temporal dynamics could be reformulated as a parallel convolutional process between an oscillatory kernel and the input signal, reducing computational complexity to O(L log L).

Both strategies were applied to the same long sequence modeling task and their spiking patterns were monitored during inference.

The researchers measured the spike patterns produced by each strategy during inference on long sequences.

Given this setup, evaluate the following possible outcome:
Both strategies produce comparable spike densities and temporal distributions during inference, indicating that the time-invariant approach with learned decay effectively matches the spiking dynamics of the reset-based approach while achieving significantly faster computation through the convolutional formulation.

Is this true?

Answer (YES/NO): NO